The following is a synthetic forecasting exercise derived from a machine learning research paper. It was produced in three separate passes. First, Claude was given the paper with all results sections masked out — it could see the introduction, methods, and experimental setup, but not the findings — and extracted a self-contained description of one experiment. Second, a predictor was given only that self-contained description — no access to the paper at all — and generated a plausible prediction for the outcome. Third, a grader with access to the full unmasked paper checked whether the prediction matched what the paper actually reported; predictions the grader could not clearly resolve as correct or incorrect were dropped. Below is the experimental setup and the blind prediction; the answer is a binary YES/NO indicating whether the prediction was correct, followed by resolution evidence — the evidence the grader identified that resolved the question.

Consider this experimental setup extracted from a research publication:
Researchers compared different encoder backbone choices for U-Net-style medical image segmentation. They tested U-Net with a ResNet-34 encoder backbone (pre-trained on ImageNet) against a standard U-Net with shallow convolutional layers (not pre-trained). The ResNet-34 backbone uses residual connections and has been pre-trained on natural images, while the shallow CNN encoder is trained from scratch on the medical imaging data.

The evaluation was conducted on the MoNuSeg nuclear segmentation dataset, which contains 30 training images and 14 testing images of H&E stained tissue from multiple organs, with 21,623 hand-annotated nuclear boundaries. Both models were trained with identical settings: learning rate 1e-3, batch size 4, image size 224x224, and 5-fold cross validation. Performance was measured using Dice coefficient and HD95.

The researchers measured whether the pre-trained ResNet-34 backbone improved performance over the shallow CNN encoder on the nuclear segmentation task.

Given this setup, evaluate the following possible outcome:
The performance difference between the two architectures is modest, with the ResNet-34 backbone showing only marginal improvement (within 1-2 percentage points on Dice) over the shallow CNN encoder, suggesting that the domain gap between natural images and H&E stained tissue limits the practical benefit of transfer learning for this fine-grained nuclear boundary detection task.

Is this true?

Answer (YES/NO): YES